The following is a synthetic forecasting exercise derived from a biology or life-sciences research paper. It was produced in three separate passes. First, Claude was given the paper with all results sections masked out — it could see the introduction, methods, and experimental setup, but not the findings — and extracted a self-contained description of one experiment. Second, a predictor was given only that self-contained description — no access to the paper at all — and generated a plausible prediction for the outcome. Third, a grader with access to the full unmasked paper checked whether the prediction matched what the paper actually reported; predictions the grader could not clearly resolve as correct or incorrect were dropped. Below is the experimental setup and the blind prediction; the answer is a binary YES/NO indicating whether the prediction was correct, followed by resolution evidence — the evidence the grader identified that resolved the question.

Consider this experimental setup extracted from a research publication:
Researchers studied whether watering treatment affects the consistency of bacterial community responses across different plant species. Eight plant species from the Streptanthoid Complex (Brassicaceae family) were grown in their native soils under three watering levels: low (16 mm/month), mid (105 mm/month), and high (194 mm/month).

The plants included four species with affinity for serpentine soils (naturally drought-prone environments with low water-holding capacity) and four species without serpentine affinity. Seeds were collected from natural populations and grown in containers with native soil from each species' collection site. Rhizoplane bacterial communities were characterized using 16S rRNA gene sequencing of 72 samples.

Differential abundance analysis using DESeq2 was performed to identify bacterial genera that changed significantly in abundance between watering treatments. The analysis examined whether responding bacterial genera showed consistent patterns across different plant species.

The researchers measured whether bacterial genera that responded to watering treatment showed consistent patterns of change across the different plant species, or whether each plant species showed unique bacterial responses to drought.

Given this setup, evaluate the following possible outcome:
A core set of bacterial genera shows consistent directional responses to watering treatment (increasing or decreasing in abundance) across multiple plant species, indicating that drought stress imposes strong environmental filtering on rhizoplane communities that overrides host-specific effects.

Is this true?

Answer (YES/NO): YES